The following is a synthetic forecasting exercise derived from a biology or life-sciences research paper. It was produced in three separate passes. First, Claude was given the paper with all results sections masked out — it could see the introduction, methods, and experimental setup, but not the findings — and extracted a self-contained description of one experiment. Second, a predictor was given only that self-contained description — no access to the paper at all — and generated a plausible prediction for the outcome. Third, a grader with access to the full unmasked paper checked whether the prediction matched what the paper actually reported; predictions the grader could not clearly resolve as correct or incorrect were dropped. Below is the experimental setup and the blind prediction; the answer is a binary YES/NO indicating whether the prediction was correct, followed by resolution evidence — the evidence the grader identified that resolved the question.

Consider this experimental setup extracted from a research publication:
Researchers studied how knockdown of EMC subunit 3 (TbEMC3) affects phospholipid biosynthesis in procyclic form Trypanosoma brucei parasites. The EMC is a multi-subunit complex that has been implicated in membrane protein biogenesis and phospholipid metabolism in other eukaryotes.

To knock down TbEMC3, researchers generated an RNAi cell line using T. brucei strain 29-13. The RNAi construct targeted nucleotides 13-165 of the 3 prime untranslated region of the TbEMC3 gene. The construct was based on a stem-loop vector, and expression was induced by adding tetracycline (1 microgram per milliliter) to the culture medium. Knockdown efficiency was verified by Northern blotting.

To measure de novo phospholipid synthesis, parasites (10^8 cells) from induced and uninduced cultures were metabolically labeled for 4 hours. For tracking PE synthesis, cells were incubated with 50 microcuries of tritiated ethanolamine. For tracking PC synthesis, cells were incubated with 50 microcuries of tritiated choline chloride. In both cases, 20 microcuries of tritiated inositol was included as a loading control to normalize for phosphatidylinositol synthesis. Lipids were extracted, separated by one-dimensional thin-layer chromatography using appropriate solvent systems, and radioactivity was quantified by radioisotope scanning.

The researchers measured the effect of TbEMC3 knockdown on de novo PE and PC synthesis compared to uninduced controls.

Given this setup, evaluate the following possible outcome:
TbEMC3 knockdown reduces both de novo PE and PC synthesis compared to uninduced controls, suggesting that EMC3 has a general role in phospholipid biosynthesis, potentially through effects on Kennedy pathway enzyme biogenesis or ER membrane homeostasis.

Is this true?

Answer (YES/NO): NO